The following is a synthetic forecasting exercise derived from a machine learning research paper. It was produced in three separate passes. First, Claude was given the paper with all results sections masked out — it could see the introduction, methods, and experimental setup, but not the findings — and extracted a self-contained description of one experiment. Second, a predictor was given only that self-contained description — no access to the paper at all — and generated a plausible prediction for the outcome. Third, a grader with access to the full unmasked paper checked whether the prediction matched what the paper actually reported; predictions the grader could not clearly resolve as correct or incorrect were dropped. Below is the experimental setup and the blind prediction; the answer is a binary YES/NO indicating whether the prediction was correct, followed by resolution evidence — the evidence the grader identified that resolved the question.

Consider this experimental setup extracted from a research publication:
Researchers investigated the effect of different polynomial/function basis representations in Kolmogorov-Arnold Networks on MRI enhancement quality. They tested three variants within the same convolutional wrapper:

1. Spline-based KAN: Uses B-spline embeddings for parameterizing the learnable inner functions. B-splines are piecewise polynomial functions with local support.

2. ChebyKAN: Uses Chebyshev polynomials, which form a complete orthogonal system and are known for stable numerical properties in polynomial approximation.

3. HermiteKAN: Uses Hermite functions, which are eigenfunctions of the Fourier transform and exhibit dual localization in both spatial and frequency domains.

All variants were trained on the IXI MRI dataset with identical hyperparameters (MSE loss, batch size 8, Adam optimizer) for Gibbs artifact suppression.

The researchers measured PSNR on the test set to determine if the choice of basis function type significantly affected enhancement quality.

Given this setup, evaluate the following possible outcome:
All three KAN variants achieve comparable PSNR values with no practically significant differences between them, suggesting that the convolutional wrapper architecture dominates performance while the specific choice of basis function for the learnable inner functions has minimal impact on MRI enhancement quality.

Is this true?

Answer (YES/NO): YES